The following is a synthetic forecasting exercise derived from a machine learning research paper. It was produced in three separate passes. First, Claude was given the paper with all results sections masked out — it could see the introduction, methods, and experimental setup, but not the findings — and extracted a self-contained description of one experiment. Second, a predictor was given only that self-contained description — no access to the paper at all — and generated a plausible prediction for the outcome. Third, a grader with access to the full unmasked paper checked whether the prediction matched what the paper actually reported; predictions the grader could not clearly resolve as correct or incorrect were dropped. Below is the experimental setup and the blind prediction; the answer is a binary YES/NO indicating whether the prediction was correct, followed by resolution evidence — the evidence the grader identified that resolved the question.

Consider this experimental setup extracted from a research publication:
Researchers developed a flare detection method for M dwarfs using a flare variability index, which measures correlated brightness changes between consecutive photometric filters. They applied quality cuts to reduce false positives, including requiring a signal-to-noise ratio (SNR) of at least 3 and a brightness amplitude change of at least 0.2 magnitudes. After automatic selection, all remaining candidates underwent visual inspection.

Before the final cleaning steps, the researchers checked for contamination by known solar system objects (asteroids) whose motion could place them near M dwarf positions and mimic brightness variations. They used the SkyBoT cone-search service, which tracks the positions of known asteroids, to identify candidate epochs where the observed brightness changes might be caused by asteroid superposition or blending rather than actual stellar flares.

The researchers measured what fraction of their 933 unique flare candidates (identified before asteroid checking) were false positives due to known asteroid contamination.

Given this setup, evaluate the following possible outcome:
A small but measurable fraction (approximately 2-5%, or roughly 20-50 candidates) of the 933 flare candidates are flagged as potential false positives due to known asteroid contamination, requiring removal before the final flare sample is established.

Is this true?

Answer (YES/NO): YES